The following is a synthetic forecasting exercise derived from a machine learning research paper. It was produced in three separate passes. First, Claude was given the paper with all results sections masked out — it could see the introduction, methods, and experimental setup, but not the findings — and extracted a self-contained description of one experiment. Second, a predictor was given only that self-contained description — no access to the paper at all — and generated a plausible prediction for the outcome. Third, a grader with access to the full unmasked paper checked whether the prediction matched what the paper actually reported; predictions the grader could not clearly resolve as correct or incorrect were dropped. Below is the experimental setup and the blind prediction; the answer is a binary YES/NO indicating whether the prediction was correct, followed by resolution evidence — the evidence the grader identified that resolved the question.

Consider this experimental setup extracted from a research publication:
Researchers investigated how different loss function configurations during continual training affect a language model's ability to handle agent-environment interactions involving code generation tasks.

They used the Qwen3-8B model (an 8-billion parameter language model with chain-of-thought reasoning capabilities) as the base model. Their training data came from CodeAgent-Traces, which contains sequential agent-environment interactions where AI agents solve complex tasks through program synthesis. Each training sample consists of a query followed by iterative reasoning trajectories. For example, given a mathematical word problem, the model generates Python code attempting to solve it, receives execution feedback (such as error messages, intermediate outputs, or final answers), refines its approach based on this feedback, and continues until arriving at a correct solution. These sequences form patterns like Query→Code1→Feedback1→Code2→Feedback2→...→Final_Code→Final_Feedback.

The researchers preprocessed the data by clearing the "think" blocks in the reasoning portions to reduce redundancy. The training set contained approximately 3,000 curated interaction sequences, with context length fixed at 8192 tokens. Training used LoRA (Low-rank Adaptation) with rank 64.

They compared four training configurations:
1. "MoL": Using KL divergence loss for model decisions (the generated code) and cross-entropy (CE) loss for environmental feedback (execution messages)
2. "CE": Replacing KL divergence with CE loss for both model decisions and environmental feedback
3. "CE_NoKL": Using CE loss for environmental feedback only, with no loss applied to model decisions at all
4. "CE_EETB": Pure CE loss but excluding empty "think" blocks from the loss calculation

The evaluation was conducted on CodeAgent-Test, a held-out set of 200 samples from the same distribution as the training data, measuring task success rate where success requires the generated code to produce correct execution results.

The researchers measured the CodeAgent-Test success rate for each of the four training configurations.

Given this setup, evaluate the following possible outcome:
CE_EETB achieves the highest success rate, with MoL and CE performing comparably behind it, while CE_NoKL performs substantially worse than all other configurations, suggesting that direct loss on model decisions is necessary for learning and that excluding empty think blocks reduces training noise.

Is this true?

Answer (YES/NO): NO